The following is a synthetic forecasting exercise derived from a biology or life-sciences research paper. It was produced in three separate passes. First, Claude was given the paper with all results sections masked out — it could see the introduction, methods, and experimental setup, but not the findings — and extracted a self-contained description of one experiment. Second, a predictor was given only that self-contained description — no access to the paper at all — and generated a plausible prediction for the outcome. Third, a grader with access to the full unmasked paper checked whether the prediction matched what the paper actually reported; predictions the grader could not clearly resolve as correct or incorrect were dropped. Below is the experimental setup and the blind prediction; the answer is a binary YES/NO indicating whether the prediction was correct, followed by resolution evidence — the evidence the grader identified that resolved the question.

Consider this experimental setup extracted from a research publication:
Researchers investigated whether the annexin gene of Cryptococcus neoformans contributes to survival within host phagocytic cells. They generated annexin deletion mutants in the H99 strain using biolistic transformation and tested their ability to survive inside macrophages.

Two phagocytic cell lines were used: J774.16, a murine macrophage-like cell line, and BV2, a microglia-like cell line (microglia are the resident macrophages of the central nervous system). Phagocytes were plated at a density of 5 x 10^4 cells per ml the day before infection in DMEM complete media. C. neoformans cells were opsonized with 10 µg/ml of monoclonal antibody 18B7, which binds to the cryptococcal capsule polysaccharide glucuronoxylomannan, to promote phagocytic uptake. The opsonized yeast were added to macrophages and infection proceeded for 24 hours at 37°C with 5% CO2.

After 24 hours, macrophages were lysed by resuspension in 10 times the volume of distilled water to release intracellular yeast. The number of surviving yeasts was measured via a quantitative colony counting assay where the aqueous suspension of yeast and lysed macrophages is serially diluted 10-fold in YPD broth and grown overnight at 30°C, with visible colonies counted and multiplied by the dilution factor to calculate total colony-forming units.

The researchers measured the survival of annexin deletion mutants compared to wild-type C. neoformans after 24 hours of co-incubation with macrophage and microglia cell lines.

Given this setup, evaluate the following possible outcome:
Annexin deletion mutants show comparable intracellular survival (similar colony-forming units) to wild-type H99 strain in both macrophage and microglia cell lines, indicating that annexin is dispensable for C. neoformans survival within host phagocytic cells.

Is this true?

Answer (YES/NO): YES